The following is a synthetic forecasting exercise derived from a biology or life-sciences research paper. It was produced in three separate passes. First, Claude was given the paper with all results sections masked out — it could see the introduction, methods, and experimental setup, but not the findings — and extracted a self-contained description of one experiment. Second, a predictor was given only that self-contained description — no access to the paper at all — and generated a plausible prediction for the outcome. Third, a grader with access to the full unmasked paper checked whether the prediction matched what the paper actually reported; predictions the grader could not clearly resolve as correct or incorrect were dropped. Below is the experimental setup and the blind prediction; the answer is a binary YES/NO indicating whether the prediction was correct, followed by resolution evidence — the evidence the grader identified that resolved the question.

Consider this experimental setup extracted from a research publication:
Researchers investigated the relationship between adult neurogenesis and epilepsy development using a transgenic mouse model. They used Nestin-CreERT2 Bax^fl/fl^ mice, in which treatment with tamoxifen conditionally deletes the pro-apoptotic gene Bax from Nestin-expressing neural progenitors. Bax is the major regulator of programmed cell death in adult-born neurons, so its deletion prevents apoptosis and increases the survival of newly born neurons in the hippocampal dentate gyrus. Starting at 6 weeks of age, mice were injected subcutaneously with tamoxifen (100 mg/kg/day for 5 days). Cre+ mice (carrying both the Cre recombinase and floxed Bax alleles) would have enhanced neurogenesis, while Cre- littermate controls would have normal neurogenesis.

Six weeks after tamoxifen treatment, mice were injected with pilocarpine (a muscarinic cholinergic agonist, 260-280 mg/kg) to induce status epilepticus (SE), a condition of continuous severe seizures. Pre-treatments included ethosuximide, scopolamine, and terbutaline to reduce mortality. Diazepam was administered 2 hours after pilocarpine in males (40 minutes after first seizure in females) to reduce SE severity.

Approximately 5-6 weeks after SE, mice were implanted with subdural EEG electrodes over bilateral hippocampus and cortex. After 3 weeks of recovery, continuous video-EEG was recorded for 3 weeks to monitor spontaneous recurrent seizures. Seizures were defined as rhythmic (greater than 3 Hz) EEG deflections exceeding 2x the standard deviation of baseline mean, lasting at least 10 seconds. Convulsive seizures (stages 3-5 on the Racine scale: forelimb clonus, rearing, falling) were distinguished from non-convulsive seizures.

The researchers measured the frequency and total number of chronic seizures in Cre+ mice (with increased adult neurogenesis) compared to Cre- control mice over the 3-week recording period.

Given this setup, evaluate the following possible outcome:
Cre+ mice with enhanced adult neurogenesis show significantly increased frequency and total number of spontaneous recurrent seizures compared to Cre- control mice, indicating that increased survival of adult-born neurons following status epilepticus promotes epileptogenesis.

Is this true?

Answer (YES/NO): NO